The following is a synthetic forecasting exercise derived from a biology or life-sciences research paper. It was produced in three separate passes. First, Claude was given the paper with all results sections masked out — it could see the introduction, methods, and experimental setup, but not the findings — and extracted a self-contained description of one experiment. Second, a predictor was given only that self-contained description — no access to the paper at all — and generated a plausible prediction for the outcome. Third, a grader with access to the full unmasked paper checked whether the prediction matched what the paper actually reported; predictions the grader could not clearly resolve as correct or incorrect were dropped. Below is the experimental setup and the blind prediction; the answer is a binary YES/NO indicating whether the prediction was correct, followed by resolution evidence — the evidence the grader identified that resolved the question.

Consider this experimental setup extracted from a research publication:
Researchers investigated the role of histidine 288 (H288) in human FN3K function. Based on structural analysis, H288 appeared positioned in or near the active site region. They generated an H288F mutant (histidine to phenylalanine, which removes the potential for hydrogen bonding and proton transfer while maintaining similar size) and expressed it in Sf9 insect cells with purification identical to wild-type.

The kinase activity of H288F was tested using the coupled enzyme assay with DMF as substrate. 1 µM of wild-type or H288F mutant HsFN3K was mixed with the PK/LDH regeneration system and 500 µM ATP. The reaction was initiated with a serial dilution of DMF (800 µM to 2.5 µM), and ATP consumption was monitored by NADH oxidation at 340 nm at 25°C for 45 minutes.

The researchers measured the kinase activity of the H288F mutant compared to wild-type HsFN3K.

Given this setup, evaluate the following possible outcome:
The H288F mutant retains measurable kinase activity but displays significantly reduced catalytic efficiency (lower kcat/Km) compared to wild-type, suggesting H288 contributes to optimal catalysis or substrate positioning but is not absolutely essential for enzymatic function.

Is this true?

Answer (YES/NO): YES